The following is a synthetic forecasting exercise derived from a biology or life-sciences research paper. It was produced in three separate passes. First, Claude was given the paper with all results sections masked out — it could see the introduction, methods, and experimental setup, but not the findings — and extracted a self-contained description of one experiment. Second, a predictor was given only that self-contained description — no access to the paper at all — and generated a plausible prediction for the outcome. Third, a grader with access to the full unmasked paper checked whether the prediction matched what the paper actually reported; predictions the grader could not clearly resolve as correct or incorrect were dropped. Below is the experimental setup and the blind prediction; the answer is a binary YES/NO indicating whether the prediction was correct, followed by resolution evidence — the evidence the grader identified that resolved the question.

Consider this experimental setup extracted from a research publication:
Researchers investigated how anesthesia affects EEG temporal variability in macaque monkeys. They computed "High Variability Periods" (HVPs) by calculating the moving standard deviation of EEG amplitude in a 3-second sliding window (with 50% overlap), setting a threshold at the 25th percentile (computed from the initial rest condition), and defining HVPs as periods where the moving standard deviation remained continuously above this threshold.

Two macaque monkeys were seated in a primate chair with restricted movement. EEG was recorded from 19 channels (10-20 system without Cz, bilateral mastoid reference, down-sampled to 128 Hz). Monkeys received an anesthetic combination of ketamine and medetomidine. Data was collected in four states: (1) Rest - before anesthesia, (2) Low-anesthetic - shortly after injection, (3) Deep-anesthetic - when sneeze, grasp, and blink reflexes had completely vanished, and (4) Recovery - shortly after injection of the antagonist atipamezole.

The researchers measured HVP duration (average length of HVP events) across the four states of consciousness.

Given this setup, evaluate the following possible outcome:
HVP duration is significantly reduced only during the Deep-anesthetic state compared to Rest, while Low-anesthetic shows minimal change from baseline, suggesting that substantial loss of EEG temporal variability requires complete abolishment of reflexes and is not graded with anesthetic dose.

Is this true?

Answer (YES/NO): NO